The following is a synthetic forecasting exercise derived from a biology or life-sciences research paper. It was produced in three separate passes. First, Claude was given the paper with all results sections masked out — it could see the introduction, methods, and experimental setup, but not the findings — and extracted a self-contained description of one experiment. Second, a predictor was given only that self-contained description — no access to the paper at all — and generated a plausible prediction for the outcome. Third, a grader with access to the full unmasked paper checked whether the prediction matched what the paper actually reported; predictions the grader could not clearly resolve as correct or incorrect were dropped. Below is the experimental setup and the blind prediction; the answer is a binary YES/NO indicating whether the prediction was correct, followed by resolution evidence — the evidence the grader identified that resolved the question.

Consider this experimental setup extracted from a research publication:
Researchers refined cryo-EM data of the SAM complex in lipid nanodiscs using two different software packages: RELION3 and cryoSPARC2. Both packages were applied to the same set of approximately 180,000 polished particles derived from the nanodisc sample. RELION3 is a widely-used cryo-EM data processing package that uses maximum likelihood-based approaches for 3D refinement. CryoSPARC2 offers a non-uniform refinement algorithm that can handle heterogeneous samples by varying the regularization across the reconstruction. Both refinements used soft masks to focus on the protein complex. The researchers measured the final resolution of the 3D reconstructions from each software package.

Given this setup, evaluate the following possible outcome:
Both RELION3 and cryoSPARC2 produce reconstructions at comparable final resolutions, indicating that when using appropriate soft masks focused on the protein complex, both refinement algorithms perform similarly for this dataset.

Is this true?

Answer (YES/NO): NO